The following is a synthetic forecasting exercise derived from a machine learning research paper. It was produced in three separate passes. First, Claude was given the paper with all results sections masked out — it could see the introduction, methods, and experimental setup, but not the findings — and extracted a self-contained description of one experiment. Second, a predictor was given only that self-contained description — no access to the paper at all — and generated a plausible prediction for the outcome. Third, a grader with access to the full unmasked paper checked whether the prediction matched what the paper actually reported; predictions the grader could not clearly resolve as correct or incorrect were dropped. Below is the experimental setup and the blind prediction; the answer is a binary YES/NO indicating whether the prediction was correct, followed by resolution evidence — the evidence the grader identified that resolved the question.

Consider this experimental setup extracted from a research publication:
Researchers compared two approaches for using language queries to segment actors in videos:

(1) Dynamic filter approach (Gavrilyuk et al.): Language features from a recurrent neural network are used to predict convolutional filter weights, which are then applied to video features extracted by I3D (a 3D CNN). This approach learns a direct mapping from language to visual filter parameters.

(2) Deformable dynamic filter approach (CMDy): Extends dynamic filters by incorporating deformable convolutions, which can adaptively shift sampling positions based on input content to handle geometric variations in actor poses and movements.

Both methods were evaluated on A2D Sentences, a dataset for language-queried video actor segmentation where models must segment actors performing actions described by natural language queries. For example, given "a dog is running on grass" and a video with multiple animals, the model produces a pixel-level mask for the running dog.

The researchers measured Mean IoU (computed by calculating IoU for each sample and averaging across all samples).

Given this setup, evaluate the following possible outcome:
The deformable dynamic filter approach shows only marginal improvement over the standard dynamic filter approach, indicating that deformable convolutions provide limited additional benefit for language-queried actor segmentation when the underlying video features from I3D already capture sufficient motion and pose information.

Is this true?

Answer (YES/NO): NO